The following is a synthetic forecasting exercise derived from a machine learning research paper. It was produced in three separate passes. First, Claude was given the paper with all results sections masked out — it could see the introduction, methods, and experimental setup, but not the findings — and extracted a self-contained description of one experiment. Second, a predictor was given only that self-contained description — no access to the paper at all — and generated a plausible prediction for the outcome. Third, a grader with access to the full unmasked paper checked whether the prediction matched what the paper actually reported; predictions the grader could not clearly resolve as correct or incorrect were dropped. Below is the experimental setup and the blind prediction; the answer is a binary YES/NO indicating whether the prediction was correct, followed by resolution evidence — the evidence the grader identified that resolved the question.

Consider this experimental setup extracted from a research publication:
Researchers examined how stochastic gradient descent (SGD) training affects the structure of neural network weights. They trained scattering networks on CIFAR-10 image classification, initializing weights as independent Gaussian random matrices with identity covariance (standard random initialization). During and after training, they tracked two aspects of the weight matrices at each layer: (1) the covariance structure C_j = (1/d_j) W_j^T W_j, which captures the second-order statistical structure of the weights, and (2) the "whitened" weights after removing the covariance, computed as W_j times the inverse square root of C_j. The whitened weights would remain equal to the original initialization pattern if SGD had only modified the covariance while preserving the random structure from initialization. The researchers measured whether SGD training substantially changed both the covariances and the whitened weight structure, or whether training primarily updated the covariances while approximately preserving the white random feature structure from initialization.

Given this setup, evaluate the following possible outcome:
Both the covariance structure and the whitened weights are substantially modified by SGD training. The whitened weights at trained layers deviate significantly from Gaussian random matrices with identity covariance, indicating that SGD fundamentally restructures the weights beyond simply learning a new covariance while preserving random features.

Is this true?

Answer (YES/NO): NO